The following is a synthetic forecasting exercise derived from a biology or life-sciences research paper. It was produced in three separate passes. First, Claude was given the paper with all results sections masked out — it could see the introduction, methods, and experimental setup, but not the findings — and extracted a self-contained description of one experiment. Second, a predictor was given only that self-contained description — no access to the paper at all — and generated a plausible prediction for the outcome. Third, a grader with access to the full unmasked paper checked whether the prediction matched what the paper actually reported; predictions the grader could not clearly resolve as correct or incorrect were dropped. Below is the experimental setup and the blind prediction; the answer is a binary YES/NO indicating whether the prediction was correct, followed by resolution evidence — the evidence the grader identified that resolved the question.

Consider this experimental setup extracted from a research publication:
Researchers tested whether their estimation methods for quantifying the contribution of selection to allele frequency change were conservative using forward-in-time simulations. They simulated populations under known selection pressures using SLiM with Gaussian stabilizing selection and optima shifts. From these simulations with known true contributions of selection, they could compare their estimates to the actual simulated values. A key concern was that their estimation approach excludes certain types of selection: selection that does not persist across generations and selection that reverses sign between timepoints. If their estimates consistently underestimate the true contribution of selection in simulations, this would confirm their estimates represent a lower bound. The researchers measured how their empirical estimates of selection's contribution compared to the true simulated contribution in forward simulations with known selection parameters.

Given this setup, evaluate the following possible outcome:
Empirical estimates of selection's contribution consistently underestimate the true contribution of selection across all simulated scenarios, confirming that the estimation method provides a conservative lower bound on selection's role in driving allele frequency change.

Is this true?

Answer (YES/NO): YES